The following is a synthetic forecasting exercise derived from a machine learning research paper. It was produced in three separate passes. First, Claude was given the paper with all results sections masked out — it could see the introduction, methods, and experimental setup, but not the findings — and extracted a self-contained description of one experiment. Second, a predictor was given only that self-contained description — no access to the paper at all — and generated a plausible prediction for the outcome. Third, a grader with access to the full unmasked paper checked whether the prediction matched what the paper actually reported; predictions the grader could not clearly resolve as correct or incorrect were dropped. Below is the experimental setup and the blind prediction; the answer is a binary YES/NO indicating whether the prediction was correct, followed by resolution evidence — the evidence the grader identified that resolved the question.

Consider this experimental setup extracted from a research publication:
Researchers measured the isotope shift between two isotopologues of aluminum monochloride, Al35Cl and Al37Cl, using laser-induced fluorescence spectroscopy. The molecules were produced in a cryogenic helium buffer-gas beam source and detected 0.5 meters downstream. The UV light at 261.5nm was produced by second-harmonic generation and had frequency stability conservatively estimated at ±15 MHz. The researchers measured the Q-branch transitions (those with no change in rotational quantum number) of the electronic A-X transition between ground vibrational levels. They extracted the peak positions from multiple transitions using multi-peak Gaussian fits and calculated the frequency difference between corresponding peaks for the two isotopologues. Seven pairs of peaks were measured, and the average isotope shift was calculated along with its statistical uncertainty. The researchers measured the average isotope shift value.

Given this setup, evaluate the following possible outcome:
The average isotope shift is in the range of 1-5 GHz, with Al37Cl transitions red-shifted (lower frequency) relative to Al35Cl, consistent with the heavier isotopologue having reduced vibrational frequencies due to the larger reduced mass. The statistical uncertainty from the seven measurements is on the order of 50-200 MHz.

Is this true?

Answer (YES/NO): NO